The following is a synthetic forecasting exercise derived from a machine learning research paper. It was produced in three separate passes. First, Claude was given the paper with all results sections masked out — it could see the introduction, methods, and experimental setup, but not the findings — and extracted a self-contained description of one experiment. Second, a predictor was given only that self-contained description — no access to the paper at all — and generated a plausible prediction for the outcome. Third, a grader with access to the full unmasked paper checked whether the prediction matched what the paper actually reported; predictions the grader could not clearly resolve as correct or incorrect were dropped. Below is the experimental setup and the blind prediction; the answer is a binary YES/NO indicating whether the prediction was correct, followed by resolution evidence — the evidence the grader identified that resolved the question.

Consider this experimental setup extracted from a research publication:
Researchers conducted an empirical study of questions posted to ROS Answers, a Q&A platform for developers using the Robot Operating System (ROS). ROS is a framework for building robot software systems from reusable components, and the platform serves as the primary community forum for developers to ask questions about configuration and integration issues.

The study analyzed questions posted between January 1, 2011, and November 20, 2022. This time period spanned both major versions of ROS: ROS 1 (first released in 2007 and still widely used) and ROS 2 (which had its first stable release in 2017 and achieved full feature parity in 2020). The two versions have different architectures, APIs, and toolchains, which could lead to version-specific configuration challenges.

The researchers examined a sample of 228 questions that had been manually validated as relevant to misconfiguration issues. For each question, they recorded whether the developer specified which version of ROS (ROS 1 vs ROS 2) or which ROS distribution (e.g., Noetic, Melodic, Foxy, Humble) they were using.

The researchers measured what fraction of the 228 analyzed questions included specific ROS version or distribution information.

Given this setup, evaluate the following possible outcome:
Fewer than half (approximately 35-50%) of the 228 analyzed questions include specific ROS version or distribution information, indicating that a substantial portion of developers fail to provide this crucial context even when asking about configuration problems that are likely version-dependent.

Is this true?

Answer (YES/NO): NO